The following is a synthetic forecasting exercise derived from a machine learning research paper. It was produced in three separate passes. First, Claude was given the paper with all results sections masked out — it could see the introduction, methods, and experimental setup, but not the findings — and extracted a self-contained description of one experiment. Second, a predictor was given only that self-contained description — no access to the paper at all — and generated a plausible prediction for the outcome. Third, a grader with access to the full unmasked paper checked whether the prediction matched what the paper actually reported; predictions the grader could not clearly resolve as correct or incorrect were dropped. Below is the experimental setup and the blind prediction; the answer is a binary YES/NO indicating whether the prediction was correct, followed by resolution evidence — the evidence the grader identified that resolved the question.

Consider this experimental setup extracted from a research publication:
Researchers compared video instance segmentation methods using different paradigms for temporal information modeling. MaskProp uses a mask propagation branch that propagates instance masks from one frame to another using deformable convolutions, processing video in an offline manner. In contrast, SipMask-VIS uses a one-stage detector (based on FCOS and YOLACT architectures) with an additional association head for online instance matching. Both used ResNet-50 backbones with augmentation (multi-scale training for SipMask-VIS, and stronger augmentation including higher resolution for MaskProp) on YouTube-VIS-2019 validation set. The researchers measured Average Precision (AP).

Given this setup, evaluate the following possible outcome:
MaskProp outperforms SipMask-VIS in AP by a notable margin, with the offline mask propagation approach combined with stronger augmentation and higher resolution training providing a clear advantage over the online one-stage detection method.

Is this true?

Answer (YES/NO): YES